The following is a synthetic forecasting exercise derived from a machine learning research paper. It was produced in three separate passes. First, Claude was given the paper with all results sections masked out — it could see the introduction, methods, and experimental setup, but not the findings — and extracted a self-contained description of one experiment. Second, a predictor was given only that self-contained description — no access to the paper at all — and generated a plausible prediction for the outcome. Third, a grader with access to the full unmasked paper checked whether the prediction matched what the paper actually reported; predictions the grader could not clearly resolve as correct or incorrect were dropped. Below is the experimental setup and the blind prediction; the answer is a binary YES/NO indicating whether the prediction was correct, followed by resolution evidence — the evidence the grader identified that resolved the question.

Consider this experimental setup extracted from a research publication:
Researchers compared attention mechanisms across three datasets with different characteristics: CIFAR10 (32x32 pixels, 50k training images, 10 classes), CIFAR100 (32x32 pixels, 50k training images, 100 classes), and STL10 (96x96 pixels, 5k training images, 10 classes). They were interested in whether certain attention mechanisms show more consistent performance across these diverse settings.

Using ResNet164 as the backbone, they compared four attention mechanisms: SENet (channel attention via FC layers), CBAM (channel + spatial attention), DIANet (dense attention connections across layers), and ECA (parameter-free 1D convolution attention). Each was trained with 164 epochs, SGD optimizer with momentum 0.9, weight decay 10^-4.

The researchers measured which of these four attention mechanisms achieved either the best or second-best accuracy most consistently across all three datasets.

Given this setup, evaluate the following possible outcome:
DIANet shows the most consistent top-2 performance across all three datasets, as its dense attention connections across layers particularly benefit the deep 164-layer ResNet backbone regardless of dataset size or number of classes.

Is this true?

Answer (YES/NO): YES